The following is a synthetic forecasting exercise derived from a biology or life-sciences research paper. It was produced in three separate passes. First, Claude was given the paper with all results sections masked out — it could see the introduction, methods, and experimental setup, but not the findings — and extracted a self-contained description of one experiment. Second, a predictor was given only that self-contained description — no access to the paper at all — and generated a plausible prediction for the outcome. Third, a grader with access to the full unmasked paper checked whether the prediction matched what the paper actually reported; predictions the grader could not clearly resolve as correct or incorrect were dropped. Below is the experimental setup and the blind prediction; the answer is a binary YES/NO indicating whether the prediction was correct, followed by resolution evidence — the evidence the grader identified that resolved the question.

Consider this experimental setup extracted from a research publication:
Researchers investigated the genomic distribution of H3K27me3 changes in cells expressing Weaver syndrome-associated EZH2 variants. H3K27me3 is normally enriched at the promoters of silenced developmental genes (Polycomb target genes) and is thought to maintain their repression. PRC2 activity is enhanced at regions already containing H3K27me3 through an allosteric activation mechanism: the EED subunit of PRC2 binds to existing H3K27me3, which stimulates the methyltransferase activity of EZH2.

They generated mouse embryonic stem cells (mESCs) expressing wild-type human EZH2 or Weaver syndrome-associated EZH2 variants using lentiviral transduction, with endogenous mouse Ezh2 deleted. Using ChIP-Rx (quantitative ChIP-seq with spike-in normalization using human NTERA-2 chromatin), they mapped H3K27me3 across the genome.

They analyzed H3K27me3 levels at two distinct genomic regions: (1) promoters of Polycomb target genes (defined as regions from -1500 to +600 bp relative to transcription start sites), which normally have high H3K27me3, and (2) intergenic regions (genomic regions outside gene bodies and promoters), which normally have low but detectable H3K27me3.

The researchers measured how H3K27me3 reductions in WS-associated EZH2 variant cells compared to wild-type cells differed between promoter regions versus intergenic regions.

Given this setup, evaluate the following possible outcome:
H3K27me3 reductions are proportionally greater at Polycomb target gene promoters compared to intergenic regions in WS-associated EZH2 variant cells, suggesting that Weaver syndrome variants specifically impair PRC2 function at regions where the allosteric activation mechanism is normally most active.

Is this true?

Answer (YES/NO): NO